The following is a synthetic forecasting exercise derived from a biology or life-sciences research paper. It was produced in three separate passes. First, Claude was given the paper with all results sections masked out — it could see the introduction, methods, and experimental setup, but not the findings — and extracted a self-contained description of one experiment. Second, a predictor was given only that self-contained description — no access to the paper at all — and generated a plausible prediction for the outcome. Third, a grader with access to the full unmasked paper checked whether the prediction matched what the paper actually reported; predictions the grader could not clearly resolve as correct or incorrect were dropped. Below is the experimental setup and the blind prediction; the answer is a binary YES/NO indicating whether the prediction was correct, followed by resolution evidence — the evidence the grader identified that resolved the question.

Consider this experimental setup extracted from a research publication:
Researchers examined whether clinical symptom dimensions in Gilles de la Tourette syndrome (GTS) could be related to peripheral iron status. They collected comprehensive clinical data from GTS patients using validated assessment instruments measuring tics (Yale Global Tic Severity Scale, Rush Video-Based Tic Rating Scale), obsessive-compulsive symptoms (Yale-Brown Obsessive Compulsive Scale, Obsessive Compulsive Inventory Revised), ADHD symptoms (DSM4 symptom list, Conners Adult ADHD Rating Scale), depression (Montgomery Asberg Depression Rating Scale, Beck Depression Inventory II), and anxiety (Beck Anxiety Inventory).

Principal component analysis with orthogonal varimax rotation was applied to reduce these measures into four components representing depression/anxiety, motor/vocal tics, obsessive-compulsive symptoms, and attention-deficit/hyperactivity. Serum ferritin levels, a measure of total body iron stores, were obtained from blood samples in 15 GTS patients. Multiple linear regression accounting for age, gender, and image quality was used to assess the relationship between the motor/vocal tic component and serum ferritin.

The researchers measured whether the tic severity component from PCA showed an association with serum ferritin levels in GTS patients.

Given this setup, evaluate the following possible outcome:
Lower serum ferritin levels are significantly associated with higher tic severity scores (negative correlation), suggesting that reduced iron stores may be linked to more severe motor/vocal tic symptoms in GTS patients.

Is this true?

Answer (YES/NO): NO